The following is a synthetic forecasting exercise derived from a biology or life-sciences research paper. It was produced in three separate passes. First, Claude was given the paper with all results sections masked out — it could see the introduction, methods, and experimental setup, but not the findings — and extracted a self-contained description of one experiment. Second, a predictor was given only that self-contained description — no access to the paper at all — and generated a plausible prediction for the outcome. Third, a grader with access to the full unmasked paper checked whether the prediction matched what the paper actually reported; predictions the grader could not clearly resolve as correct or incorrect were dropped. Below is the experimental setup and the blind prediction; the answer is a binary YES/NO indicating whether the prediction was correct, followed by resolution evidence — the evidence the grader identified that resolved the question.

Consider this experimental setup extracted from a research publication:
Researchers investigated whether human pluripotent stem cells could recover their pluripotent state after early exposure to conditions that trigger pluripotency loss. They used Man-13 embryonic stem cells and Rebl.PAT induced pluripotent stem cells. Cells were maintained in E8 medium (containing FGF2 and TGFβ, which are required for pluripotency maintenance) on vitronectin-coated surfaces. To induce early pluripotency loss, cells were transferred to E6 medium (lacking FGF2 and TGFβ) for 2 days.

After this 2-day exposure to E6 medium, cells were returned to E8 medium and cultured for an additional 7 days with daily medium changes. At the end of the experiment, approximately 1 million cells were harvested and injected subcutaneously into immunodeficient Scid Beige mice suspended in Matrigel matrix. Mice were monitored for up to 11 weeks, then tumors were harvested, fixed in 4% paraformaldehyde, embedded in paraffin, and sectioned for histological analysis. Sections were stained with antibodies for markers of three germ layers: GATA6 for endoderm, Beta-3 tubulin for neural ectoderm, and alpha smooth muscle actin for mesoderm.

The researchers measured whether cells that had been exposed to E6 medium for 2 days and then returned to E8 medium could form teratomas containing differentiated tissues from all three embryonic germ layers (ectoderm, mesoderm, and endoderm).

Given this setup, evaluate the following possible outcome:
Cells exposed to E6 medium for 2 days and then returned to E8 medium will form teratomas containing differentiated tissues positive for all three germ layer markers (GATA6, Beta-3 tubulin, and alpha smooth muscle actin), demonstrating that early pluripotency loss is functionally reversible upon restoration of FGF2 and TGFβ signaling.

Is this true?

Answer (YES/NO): YES